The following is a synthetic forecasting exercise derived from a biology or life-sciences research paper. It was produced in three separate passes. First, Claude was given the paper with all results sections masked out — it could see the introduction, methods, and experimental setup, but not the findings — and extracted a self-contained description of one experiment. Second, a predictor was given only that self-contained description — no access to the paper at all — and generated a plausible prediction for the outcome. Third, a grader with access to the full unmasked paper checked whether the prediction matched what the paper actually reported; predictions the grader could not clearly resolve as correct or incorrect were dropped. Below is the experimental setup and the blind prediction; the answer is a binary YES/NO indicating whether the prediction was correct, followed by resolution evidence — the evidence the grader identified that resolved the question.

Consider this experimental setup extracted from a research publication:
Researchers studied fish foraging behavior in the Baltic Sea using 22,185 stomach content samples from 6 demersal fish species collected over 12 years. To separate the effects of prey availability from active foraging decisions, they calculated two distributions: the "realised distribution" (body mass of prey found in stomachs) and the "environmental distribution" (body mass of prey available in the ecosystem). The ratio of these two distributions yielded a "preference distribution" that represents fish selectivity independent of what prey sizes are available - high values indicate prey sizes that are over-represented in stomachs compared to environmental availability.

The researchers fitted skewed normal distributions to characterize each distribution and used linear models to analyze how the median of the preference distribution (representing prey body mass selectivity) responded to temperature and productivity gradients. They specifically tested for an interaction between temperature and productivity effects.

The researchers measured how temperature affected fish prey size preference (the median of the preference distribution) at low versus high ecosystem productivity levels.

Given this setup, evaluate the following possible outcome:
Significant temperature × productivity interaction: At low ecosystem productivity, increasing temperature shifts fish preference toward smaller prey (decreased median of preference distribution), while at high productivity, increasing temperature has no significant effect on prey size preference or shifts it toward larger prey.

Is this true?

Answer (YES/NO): NO